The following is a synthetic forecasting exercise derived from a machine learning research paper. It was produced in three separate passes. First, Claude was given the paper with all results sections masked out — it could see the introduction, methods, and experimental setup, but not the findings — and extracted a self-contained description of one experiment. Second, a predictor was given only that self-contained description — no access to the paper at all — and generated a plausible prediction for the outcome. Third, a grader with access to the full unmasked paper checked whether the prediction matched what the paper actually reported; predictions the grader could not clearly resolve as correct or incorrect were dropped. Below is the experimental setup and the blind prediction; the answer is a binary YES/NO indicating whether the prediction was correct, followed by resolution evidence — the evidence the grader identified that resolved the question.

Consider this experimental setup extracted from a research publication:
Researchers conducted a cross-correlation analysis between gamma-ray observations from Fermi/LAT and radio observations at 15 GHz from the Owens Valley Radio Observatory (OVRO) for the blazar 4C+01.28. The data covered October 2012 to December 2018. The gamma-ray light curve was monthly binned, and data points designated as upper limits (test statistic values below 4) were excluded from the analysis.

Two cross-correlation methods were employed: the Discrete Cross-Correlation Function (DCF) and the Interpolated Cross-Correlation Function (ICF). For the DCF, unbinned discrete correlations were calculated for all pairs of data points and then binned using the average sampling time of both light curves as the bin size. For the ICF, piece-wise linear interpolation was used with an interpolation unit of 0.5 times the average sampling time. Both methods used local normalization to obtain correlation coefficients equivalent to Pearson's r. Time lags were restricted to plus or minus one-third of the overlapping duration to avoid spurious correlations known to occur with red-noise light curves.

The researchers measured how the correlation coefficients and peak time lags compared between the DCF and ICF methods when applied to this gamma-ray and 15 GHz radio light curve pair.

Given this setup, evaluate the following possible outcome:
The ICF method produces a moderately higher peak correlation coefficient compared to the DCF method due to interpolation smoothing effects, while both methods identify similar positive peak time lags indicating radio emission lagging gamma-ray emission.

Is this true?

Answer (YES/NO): NO